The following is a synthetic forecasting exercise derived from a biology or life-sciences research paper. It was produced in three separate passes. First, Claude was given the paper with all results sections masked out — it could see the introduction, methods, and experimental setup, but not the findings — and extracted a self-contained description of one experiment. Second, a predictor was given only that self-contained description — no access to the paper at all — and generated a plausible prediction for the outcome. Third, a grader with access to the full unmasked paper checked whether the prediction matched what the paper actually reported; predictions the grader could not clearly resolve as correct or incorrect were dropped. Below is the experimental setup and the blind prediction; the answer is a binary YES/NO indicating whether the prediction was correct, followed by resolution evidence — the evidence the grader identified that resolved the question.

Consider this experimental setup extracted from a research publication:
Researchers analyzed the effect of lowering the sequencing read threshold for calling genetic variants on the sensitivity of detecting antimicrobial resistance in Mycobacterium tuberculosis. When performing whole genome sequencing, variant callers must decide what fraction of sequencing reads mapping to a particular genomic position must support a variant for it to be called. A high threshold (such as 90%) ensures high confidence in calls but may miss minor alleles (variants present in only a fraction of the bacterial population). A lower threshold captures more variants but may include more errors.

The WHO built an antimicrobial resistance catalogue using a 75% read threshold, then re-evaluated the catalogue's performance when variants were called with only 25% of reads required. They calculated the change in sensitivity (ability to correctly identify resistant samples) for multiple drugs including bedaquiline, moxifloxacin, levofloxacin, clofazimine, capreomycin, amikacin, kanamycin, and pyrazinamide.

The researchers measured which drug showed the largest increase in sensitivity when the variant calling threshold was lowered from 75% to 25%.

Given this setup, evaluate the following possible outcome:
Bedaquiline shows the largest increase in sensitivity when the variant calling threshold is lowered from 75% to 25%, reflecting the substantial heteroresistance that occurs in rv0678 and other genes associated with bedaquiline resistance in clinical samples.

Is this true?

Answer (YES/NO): YES